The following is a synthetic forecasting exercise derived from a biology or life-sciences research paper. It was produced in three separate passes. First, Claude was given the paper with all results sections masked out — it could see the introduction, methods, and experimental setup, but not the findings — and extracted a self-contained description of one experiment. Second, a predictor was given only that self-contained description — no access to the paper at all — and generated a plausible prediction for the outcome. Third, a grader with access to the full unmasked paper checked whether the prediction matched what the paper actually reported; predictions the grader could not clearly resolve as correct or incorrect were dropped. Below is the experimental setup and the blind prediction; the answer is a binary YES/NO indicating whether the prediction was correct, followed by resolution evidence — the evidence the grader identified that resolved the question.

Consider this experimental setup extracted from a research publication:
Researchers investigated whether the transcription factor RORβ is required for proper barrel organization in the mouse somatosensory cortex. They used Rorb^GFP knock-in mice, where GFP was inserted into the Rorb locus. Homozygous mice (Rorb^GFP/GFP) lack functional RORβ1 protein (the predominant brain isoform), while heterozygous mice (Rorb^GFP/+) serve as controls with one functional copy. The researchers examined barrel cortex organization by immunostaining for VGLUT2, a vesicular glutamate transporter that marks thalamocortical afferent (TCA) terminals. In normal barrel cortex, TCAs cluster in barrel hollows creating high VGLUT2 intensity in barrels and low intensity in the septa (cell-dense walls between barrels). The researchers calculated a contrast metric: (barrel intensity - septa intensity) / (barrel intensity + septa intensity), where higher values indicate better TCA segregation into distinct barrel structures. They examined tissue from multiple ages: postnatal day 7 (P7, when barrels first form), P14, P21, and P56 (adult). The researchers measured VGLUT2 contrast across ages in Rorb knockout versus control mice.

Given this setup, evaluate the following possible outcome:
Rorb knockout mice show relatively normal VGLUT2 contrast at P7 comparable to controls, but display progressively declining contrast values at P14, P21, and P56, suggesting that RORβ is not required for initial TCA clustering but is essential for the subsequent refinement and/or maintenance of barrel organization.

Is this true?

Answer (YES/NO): NO